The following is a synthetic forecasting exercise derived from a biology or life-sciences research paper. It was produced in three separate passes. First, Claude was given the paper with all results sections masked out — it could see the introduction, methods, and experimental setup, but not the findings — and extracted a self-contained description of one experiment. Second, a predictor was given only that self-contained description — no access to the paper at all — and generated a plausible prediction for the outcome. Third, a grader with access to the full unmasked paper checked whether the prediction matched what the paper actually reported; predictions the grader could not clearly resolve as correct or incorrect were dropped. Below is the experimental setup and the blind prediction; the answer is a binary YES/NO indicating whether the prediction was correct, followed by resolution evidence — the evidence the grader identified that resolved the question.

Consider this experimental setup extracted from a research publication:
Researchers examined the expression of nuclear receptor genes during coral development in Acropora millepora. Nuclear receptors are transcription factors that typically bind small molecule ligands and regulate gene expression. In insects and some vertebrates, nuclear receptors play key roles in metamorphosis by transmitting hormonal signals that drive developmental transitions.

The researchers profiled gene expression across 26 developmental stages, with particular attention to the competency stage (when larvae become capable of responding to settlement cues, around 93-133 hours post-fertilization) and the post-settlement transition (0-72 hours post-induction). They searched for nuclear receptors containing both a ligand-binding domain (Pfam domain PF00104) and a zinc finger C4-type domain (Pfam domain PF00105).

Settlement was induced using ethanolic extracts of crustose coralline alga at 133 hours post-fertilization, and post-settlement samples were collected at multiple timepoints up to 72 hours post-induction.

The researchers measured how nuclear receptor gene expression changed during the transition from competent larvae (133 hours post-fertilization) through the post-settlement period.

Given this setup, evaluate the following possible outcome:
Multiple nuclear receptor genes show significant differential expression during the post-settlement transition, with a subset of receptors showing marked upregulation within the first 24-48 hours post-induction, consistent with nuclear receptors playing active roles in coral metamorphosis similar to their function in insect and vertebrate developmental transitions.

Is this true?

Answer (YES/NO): NO